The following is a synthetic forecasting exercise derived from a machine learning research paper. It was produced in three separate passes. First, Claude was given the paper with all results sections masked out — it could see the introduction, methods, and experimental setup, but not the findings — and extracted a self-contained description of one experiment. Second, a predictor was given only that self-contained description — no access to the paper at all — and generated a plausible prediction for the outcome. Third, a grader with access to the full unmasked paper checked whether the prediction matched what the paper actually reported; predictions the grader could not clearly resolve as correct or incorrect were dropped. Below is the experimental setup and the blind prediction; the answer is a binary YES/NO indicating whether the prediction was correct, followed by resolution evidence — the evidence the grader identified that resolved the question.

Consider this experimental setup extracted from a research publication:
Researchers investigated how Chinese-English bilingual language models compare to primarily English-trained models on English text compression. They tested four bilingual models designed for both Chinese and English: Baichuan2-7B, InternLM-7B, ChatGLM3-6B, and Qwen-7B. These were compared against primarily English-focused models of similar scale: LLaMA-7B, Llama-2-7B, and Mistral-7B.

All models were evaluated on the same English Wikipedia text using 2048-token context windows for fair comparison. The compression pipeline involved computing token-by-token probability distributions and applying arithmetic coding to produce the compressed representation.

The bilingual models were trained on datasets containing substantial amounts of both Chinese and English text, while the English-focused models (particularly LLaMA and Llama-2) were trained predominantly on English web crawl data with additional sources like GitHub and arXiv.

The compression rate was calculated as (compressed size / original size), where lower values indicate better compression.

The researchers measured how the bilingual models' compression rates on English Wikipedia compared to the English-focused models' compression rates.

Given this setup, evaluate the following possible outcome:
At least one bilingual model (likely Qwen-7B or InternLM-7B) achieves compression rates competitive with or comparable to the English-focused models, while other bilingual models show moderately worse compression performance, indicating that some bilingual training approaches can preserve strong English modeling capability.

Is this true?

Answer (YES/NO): YES